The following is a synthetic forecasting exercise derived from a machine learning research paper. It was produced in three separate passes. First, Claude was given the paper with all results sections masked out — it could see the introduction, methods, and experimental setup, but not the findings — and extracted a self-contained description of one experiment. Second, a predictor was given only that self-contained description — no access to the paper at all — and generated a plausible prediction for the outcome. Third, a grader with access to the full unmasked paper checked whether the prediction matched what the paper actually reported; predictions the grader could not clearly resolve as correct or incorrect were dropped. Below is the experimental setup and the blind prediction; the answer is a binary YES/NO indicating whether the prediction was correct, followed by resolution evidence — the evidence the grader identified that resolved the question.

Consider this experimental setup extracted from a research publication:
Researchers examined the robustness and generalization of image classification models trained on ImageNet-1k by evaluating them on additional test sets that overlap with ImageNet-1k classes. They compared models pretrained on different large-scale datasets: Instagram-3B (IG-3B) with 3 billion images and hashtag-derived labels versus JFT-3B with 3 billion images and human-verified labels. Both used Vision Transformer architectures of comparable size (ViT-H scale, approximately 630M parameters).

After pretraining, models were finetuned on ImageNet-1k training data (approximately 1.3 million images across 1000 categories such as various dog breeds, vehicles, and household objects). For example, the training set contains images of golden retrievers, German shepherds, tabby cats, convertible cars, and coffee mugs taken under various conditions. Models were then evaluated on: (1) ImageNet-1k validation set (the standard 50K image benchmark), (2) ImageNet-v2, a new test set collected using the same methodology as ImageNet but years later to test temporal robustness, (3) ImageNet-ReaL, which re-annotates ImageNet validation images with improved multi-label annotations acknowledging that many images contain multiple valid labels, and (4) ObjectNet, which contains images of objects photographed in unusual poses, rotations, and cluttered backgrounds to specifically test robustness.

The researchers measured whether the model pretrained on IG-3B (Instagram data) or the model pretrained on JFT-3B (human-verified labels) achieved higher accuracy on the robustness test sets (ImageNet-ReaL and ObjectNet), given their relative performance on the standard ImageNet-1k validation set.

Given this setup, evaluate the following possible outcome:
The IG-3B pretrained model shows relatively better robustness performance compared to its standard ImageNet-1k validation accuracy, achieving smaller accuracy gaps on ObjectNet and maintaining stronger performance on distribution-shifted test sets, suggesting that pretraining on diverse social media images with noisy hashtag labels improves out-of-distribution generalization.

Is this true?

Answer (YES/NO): YES